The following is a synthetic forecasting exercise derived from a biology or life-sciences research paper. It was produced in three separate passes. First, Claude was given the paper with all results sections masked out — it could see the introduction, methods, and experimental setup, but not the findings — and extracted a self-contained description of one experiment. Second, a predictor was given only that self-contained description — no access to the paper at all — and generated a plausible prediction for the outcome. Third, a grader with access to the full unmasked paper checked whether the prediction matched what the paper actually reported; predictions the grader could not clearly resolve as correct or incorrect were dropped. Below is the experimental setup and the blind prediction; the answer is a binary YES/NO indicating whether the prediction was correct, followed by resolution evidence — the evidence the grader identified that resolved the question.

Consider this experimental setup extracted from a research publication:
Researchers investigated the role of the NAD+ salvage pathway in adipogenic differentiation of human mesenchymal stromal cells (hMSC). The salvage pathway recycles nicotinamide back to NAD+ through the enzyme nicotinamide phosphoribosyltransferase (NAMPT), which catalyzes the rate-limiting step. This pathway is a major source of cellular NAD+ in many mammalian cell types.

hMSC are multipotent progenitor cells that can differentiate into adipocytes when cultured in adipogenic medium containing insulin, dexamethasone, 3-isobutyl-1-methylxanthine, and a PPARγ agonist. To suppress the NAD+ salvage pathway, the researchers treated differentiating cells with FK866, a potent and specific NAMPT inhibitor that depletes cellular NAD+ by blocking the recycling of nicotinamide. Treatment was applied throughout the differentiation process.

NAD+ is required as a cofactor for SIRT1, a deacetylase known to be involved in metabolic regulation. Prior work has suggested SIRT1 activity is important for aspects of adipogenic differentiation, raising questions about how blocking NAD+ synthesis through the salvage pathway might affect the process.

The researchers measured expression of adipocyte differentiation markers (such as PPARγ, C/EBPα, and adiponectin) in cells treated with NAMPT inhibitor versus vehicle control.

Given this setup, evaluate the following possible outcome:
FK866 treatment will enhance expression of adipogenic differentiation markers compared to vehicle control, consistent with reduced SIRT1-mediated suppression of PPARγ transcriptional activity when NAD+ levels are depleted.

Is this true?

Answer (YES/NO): NO